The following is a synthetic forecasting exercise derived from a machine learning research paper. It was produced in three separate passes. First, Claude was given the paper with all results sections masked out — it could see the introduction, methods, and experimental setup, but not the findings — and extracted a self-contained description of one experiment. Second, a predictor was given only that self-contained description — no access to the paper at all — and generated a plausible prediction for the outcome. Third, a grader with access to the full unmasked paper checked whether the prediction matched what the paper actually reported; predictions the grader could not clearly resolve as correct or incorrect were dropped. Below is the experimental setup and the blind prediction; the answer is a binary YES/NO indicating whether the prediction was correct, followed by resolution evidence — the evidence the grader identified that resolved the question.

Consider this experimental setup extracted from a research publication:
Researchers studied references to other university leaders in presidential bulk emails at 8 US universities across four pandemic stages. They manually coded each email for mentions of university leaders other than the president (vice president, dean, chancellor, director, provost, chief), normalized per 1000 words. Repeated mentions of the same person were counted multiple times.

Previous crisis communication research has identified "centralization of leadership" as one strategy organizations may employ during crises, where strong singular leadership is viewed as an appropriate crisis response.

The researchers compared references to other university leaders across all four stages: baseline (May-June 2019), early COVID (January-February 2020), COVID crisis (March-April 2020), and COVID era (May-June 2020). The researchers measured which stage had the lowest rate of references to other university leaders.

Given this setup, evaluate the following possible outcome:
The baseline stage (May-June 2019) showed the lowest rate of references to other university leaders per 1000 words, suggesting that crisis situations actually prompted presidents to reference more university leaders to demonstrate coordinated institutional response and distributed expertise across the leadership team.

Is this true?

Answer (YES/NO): NO